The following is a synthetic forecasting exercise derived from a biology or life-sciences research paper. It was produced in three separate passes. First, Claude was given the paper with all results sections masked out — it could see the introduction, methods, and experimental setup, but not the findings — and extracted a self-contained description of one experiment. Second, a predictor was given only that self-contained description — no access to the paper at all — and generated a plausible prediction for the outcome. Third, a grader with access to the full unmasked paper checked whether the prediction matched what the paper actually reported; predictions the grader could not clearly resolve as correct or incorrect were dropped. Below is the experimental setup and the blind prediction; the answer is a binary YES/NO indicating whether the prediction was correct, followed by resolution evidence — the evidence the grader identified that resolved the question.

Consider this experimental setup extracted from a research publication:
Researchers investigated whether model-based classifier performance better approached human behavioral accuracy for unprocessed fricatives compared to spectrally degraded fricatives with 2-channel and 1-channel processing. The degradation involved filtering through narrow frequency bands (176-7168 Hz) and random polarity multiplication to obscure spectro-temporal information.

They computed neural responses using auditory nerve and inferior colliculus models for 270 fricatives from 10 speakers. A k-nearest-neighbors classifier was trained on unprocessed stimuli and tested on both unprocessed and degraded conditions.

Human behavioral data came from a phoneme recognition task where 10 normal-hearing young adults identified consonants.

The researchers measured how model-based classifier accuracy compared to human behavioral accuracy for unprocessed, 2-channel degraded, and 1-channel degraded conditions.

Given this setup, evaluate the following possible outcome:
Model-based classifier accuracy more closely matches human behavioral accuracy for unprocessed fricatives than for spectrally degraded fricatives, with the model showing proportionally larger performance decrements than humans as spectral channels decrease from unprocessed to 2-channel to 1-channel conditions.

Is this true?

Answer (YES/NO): NO